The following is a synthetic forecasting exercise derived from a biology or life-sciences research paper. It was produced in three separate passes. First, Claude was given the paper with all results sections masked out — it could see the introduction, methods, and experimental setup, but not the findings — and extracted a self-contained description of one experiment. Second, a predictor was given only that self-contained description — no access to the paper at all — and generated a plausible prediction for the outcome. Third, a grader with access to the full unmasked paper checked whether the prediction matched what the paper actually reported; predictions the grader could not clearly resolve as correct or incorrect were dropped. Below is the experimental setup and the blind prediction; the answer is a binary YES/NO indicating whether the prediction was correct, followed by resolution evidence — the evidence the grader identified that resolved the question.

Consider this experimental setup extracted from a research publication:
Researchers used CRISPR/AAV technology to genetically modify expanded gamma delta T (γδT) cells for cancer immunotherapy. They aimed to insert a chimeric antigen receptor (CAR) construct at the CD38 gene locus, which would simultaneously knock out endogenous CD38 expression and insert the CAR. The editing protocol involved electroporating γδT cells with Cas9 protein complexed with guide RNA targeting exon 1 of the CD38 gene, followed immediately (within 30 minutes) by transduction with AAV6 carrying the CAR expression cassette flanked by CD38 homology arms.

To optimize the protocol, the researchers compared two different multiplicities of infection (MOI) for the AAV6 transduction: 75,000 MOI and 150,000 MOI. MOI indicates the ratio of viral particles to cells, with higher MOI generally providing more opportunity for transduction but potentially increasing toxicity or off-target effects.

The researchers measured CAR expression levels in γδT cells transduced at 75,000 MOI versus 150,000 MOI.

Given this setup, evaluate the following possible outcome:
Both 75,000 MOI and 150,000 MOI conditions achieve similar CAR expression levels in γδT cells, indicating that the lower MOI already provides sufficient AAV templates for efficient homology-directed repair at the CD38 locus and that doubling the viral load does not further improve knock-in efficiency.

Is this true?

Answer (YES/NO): YES